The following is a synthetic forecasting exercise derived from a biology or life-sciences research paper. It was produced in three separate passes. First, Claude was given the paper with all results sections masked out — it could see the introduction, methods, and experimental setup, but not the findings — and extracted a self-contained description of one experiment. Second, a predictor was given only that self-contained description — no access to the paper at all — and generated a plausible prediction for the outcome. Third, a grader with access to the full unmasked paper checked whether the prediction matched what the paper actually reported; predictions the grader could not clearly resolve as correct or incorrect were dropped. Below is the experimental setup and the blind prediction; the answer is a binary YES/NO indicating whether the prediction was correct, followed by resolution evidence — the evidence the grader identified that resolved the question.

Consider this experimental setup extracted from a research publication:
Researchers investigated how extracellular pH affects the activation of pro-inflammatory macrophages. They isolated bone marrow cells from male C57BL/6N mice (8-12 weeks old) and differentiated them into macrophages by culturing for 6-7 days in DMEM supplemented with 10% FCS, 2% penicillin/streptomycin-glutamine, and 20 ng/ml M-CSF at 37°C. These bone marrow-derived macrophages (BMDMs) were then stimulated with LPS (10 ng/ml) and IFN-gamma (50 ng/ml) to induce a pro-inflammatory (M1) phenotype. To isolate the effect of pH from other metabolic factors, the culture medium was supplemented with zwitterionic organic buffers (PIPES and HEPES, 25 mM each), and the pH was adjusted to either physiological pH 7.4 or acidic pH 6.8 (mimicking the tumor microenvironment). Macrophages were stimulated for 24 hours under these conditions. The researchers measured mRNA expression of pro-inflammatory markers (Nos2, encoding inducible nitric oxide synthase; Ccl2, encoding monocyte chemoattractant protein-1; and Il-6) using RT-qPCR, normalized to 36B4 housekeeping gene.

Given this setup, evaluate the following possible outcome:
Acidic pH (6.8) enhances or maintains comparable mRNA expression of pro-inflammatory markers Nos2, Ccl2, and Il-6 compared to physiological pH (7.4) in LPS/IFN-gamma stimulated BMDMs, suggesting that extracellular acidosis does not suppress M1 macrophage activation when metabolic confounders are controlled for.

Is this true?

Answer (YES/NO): NO